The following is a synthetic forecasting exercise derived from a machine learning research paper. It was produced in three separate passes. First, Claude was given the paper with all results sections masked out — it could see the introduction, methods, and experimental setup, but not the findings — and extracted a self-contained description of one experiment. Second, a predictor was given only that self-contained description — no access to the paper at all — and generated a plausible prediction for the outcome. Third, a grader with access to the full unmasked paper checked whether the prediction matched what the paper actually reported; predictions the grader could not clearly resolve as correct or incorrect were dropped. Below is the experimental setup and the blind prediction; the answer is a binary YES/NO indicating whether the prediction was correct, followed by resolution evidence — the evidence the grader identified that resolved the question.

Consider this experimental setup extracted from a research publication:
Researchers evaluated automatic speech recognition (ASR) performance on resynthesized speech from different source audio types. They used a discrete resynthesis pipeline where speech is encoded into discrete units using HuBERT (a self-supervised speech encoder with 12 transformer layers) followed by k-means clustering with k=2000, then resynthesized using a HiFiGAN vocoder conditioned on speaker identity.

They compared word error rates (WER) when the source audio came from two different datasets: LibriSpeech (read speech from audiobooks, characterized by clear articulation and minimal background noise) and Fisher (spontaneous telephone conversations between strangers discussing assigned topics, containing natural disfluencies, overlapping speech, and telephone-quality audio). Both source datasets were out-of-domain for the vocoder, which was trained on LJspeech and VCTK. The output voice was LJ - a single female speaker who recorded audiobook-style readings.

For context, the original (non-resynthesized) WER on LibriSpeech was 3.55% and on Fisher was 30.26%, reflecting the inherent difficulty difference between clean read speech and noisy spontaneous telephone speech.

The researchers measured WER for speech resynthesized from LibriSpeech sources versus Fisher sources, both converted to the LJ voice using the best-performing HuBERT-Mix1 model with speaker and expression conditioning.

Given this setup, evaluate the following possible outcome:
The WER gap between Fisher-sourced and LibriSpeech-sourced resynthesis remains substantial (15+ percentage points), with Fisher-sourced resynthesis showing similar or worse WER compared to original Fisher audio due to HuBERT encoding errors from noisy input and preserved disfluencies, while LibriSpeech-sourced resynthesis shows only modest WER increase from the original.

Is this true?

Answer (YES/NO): NO